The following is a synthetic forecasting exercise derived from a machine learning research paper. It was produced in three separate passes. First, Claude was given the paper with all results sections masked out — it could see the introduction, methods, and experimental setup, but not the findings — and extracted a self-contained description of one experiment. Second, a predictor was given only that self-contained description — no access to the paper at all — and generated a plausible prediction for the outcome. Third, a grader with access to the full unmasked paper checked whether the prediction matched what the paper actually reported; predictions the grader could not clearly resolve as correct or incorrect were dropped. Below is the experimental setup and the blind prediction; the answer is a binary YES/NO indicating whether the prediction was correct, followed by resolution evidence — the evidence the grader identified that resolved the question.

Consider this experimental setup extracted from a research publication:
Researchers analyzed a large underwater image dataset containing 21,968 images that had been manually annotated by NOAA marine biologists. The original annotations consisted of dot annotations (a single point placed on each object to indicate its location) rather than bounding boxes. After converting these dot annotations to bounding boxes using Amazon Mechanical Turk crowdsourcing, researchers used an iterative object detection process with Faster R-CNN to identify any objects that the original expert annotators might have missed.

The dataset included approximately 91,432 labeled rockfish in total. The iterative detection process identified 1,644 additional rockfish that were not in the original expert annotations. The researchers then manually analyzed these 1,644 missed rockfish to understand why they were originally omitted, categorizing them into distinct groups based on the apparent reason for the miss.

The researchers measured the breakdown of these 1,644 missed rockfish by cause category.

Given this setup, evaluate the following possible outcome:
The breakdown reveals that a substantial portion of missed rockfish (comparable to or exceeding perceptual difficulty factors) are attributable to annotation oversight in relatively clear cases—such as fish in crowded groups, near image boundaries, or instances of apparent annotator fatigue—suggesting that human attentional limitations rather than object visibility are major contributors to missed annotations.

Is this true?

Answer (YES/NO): NO